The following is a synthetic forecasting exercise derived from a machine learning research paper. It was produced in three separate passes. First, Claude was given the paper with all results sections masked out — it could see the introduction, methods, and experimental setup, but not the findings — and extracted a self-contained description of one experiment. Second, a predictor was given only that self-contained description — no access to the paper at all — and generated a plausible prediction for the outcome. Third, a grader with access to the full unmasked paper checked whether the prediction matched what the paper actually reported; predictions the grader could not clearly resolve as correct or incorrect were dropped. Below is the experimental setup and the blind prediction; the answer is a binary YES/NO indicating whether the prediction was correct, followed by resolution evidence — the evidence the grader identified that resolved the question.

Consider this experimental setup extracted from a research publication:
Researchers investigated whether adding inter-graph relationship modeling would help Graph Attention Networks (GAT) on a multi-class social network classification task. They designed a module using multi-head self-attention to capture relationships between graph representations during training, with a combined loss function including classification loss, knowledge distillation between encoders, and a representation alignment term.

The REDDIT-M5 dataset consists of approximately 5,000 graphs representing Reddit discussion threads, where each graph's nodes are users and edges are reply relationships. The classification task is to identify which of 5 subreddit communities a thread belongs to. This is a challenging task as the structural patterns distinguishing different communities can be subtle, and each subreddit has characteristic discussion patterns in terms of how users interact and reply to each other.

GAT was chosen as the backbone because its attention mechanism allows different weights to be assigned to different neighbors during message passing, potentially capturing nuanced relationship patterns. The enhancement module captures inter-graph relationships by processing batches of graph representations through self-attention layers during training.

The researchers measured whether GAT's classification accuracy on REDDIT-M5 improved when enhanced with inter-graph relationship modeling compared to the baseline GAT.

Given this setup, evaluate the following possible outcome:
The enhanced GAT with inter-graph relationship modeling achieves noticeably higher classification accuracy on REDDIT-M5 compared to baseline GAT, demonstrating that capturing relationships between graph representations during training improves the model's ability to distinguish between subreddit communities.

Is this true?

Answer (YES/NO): NO